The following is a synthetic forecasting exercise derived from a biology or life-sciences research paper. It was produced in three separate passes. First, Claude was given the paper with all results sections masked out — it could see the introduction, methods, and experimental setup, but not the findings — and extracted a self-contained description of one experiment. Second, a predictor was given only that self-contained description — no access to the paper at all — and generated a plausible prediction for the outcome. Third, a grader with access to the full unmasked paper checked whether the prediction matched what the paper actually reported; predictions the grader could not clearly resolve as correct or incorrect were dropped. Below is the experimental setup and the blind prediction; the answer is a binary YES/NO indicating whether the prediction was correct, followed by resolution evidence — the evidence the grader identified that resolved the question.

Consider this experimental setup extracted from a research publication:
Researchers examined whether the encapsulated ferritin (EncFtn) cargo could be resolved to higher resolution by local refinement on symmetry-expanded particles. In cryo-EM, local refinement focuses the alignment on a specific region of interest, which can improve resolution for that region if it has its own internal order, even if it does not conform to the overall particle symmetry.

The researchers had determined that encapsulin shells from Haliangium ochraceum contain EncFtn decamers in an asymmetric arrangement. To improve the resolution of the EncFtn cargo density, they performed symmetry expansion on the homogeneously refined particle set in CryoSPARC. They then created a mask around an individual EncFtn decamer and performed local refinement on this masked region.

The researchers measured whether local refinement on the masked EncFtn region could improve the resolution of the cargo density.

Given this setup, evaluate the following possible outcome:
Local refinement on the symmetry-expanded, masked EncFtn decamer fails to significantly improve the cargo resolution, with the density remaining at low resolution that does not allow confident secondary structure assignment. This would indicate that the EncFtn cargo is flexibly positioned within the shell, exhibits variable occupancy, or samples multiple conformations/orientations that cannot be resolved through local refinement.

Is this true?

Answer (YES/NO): NO